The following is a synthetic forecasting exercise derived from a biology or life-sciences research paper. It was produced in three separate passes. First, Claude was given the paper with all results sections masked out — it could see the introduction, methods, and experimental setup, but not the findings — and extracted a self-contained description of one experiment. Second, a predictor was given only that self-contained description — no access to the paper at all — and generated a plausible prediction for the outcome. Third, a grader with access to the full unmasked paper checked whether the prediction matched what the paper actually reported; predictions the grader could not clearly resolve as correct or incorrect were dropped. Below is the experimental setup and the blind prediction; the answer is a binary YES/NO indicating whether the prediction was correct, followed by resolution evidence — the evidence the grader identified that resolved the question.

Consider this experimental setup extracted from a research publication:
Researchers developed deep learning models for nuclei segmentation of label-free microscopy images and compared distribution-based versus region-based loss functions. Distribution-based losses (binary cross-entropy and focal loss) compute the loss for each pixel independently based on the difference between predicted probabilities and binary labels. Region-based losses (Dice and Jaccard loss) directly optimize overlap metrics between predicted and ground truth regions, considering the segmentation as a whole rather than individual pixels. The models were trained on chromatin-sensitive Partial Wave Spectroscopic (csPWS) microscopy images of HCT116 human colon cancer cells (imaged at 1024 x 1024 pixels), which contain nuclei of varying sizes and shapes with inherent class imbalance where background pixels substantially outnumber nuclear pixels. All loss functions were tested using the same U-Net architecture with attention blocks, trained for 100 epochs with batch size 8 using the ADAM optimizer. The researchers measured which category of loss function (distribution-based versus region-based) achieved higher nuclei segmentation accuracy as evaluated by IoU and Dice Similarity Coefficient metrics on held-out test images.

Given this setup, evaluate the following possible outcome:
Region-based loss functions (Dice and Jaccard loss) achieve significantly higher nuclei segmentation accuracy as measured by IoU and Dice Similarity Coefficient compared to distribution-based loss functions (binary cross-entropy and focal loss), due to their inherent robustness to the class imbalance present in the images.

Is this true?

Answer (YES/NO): NO